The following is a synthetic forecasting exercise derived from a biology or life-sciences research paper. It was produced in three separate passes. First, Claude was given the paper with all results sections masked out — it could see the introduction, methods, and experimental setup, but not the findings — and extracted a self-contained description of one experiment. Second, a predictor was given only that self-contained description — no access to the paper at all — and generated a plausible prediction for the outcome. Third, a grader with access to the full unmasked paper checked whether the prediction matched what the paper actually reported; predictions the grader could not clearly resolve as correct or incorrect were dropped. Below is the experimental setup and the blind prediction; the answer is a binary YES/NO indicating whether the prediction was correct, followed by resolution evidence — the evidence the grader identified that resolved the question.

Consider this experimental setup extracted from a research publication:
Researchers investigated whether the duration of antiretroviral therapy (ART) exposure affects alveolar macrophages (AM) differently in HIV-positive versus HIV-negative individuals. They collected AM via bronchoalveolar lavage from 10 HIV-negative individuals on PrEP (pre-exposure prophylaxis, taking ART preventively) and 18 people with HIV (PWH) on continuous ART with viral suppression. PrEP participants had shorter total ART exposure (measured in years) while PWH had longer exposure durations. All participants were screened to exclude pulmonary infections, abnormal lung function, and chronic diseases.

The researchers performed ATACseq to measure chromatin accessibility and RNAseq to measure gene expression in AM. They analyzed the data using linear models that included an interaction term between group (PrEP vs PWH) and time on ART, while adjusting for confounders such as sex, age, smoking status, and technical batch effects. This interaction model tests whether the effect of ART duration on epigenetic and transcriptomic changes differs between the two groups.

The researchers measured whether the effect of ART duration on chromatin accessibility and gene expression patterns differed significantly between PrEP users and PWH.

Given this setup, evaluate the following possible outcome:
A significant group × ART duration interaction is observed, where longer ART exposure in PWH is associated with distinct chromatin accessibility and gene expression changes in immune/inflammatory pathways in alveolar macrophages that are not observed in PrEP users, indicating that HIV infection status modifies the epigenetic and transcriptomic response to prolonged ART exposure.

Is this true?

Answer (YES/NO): NO